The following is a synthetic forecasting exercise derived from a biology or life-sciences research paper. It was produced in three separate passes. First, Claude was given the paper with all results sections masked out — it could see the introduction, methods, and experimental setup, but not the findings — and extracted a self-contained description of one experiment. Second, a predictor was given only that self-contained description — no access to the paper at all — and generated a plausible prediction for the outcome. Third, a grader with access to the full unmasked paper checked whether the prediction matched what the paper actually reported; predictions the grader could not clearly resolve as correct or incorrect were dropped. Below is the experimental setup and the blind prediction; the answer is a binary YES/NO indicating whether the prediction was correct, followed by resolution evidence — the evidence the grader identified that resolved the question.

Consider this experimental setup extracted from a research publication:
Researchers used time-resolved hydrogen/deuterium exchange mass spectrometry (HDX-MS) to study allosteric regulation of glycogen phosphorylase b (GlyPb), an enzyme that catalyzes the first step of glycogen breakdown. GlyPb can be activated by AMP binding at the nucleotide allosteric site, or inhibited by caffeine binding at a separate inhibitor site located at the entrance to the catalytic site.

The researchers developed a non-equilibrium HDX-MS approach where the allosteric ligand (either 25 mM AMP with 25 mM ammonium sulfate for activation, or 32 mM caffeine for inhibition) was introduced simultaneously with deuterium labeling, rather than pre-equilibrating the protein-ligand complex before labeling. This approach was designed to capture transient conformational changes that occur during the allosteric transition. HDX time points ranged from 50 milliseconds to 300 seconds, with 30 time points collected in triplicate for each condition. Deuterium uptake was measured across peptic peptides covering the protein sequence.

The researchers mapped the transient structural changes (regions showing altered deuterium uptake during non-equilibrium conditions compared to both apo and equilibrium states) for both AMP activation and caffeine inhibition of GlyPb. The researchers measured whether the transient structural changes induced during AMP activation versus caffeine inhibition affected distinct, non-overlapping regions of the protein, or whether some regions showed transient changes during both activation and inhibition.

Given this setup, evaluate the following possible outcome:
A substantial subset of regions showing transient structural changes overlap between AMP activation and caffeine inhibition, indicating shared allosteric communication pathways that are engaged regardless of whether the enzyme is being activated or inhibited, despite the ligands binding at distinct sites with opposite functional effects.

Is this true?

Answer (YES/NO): YES